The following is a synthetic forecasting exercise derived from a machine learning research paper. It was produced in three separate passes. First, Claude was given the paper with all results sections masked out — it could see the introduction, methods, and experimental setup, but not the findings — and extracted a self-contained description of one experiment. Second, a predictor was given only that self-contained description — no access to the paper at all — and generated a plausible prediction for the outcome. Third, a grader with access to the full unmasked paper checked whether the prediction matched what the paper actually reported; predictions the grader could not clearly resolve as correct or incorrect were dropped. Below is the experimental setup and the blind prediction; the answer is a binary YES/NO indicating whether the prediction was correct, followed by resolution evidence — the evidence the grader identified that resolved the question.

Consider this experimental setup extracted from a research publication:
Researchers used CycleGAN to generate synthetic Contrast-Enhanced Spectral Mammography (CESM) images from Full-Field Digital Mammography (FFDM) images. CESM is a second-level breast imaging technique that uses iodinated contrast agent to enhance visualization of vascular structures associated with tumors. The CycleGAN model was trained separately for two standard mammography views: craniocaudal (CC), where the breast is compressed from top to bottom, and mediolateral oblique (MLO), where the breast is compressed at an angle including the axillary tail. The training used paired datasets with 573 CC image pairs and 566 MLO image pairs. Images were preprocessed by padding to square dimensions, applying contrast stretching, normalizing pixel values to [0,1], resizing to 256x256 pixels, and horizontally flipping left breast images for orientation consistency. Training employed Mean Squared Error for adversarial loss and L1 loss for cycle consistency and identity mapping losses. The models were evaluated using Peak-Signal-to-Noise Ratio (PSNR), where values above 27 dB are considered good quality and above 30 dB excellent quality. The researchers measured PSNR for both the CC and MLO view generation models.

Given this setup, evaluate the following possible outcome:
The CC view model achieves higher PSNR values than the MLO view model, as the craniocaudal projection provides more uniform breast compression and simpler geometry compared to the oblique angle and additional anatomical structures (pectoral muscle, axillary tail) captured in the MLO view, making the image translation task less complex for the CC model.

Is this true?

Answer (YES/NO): YES